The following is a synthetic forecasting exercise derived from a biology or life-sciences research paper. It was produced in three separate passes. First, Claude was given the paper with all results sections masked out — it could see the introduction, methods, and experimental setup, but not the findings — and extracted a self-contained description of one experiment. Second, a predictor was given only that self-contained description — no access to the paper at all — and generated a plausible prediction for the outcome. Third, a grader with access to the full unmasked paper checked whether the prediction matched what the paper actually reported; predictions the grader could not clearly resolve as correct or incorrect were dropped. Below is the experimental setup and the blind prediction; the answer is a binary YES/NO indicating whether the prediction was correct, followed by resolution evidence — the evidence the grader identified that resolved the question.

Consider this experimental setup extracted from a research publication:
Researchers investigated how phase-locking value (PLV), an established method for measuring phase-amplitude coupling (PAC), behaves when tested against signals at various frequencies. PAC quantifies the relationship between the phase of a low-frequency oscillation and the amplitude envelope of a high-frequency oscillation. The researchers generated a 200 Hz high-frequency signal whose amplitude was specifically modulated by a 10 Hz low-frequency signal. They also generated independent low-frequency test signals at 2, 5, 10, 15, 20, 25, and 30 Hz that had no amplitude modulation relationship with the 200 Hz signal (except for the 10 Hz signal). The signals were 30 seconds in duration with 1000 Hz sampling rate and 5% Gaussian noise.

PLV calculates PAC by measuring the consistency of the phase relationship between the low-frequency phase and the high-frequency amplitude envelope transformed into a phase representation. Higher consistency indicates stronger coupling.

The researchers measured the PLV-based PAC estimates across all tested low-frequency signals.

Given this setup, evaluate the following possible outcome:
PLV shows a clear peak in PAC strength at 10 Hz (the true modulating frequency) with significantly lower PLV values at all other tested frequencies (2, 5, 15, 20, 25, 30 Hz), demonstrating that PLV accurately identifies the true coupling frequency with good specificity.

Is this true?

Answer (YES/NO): NO